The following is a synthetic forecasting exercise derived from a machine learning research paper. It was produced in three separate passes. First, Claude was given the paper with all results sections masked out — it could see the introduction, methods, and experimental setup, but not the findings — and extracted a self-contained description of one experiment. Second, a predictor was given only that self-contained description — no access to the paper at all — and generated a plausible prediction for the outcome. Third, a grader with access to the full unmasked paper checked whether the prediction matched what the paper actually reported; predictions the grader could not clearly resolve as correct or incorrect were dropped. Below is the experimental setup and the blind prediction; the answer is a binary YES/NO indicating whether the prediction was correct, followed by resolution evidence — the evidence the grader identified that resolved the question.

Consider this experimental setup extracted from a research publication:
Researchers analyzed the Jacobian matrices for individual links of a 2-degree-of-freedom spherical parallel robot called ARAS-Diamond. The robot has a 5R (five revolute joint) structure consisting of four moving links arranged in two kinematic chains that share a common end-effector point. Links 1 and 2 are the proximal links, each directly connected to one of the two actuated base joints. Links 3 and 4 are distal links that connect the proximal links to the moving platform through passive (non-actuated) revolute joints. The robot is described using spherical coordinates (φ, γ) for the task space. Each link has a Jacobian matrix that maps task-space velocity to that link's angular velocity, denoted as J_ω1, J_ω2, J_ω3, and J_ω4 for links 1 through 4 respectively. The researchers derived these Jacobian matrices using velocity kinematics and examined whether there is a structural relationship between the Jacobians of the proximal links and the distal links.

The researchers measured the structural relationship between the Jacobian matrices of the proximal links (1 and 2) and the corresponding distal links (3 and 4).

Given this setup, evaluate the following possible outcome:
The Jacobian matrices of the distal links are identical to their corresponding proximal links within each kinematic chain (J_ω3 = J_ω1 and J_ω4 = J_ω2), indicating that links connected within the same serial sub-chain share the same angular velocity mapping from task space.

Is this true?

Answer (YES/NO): NO